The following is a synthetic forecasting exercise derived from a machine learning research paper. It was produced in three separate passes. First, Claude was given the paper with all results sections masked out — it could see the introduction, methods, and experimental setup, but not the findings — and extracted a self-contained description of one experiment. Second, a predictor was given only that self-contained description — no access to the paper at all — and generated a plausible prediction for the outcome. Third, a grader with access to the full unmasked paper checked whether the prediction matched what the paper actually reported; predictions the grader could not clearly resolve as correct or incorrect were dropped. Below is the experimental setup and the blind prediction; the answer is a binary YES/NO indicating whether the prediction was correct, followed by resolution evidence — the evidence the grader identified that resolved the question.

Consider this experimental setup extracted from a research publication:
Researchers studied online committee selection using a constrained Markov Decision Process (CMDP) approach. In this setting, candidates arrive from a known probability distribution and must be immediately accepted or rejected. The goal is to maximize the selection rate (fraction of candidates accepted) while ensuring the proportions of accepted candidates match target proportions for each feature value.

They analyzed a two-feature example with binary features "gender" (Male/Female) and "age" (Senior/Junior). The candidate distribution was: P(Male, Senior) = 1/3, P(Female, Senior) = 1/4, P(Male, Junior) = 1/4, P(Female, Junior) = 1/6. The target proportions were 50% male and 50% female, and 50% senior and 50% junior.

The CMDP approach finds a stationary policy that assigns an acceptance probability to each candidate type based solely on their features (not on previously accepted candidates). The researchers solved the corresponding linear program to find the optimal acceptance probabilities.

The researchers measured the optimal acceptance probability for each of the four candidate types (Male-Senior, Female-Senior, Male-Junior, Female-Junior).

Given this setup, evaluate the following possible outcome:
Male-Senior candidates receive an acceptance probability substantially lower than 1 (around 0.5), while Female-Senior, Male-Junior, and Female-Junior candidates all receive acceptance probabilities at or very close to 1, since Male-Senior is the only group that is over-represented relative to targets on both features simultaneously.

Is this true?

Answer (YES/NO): YES